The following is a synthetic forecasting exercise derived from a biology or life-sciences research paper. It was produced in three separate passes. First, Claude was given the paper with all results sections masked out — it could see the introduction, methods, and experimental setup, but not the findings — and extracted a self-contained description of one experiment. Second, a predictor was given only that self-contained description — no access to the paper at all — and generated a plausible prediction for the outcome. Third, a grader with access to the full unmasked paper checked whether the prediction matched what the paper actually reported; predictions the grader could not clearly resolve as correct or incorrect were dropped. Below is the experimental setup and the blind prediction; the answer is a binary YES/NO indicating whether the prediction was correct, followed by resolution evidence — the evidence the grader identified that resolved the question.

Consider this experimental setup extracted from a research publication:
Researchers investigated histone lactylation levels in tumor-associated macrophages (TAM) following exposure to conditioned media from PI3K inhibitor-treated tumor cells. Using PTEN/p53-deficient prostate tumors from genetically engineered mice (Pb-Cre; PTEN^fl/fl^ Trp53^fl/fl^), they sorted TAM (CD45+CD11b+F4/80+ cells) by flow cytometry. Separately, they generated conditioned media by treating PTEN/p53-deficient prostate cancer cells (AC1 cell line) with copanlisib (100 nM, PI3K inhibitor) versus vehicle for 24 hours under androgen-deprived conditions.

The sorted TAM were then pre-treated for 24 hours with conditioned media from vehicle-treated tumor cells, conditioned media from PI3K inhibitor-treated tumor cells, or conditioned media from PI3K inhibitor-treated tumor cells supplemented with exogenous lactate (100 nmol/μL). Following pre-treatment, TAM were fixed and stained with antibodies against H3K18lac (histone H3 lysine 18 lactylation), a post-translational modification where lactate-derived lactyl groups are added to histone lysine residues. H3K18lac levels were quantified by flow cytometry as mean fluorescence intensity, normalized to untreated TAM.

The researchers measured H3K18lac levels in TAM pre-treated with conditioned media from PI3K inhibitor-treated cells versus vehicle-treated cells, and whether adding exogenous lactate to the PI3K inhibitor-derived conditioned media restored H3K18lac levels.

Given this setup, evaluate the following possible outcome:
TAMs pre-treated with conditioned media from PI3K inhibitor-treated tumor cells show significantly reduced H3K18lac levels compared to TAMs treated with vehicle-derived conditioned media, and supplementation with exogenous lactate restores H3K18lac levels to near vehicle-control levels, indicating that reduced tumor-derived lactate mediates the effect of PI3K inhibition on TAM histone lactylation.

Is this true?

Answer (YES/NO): YES